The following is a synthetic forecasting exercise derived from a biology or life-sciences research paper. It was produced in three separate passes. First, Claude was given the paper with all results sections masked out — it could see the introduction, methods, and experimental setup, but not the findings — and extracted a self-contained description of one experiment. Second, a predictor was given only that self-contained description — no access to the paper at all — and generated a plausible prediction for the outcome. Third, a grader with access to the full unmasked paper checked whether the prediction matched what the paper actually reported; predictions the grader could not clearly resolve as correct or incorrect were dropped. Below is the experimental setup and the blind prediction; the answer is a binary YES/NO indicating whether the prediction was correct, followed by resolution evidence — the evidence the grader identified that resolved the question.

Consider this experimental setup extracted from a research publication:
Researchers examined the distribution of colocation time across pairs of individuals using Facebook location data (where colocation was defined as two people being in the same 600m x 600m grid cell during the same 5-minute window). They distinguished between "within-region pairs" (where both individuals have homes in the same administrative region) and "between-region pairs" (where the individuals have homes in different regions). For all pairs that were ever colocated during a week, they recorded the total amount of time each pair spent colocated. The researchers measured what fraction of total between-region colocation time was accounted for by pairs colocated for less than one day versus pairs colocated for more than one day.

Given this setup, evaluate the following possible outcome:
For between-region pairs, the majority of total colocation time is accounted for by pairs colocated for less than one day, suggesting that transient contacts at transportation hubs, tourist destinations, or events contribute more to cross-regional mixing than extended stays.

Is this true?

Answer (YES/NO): YES